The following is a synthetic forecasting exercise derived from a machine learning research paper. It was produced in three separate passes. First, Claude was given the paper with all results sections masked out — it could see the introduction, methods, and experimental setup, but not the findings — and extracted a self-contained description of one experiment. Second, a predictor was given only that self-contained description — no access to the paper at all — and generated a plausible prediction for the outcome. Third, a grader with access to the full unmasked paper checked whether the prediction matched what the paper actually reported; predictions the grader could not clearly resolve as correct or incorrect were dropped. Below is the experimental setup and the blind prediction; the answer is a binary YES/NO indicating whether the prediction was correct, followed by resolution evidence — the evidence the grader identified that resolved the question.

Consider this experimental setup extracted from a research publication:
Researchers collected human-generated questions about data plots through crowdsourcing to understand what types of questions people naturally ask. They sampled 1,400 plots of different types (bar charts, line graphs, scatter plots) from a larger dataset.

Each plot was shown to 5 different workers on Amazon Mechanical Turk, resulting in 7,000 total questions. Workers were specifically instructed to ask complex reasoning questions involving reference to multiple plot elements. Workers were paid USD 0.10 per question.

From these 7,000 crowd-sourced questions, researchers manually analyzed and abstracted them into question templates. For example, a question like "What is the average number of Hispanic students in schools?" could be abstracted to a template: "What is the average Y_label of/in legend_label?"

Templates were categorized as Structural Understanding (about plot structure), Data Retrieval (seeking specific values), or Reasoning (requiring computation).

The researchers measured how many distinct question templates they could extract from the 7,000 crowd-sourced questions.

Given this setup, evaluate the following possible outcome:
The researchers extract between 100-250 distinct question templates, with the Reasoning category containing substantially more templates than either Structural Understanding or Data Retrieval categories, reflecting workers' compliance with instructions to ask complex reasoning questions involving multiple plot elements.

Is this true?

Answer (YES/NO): NO